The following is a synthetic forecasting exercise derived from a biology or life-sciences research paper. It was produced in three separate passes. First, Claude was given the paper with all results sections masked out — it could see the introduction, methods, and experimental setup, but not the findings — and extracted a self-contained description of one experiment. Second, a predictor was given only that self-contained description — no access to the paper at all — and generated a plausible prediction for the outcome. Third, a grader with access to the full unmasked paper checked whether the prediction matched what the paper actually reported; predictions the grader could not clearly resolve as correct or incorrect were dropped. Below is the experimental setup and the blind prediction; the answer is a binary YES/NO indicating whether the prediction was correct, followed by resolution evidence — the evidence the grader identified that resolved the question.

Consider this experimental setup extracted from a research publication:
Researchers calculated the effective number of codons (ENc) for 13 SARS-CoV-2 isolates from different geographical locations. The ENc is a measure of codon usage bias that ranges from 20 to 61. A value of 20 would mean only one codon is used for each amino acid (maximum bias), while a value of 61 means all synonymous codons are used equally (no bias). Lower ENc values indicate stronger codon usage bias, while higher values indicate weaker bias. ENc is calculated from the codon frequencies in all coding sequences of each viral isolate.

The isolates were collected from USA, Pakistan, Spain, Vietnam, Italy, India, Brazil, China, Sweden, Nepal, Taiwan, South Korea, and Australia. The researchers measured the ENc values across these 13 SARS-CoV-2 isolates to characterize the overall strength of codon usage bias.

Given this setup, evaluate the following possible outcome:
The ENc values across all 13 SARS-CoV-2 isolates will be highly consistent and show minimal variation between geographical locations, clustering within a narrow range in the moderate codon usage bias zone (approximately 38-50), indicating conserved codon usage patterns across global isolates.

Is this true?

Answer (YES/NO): YES